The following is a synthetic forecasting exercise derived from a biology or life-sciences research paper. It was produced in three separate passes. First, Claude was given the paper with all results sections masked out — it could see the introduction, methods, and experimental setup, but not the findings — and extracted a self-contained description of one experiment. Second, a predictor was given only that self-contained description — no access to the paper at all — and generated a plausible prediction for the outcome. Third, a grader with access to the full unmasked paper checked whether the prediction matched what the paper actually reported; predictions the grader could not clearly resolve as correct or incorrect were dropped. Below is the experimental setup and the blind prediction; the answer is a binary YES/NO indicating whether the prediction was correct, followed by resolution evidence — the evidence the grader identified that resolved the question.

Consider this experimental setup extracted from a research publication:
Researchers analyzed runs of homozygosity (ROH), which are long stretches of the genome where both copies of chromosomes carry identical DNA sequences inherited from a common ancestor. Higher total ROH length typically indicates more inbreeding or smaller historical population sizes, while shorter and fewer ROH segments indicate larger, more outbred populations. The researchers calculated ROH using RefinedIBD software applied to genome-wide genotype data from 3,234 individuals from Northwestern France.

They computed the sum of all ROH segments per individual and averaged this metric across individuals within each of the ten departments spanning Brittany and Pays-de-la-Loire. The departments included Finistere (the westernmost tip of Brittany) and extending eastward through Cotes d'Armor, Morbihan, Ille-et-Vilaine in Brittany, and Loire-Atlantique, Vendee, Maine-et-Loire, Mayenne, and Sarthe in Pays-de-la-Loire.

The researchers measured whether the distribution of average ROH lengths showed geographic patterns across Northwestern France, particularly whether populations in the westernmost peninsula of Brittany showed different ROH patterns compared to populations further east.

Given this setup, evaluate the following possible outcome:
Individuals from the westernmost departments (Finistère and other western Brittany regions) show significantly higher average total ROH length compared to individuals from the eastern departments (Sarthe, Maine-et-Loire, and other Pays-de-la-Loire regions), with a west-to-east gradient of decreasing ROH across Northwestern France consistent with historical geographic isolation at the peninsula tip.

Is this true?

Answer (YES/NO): NO